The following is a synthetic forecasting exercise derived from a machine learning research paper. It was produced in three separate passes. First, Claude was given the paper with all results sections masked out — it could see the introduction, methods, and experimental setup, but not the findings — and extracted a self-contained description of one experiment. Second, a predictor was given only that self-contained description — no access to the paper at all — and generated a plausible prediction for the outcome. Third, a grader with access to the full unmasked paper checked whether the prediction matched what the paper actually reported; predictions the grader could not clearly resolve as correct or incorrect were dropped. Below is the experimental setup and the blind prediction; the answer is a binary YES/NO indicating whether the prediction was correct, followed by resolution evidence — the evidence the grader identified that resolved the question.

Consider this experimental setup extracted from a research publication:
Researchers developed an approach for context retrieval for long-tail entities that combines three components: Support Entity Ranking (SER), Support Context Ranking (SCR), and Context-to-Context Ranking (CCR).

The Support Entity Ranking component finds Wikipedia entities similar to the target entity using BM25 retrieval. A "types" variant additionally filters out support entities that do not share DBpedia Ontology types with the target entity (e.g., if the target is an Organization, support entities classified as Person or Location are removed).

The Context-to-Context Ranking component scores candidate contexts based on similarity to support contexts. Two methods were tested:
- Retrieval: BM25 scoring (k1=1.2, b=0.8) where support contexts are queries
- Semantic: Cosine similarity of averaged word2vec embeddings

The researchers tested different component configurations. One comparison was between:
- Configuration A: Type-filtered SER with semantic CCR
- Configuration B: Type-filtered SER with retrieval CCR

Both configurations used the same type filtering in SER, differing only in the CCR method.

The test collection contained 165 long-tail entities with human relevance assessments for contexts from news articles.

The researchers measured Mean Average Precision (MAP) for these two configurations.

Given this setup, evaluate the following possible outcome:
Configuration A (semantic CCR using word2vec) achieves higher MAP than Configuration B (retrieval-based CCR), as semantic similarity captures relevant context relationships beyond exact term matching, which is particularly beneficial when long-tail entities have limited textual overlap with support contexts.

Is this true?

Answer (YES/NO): YES